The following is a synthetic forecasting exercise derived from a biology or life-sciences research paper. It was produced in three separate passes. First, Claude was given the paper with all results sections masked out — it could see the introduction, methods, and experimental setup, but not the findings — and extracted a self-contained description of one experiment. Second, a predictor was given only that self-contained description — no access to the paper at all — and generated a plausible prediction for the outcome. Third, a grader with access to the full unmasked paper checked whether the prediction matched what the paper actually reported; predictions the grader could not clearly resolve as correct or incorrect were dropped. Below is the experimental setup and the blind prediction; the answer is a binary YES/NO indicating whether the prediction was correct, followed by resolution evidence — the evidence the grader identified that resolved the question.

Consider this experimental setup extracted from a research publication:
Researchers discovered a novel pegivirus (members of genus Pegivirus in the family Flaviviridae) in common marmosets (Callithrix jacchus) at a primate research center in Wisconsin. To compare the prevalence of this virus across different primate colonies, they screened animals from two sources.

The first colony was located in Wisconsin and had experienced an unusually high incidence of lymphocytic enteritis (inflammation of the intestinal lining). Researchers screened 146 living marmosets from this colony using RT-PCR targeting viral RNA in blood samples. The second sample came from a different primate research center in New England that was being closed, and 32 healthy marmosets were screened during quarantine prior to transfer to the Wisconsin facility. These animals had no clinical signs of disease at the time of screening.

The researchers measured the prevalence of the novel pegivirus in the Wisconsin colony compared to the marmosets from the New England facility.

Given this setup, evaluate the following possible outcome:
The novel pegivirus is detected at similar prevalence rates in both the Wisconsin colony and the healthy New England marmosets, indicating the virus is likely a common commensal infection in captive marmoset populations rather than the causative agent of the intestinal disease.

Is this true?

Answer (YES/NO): NO